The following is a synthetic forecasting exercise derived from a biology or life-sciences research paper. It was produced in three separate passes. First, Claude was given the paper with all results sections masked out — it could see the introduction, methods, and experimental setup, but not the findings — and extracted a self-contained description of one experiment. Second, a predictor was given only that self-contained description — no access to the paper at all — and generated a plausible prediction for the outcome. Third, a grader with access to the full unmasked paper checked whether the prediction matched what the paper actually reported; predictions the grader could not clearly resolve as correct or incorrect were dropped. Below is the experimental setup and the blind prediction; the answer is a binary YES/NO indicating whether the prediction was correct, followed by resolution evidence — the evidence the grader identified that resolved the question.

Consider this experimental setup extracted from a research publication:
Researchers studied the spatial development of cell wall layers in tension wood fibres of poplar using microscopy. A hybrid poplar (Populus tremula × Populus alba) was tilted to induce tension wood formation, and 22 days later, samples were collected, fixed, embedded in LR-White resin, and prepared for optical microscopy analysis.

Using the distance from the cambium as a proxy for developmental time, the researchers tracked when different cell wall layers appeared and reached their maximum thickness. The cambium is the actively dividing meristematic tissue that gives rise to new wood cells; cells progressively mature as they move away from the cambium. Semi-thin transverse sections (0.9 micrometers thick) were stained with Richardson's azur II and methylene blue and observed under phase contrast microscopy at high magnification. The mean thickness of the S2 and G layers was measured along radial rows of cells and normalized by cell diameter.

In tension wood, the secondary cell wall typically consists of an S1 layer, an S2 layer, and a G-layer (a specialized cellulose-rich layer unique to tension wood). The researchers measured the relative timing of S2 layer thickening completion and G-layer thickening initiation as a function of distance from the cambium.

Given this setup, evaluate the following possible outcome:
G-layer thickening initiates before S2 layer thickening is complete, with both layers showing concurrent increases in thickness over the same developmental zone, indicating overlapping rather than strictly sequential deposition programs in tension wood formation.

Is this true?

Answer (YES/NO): NO